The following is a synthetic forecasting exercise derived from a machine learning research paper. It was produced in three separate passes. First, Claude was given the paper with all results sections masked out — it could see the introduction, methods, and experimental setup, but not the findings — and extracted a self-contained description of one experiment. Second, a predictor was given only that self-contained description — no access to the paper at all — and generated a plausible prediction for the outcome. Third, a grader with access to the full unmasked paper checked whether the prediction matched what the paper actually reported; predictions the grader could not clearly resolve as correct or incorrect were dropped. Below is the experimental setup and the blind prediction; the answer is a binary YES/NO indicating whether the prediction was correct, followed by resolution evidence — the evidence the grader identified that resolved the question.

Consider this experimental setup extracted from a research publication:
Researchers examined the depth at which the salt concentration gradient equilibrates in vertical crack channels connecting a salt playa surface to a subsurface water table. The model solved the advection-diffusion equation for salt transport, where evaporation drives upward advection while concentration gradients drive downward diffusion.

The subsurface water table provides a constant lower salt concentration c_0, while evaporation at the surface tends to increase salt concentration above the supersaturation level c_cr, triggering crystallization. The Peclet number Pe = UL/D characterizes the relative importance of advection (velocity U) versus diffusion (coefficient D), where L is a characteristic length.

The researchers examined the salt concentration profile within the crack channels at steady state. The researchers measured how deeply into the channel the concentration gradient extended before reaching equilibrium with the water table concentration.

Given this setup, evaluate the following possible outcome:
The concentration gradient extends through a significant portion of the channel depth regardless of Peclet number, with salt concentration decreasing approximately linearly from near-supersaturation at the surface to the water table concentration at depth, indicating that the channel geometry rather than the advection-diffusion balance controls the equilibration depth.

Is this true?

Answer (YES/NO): NO